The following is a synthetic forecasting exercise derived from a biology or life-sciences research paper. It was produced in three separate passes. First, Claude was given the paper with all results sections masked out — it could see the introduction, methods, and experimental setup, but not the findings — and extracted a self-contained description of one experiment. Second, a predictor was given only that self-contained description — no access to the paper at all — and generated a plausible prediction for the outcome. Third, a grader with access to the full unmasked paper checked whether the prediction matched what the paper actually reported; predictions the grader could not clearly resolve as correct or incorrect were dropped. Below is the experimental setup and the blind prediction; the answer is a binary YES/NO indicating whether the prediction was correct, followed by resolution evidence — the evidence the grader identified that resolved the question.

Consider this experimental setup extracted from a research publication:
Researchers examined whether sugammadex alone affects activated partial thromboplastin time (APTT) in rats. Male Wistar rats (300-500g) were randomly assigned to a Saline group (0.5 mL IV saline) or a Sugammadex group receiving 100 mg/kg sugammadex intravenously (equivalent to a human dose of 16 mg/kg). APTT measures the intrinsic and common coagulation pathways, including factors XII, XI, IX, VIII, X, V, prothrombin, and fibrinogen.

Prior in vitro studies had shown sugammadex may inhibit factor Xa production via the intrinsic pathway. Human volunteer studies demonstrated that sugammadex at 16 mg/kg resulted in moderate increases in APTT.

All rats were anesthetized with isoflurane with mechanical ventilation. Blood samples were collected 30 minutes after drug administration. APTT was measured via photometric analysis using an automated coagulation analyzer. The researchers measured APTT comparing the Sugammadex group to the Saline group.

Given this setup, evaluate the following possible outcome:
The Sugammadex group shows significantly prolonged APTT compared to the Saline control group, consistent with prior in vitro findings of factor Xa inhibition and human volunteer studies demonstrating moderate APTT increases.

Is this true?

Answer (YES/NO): NO